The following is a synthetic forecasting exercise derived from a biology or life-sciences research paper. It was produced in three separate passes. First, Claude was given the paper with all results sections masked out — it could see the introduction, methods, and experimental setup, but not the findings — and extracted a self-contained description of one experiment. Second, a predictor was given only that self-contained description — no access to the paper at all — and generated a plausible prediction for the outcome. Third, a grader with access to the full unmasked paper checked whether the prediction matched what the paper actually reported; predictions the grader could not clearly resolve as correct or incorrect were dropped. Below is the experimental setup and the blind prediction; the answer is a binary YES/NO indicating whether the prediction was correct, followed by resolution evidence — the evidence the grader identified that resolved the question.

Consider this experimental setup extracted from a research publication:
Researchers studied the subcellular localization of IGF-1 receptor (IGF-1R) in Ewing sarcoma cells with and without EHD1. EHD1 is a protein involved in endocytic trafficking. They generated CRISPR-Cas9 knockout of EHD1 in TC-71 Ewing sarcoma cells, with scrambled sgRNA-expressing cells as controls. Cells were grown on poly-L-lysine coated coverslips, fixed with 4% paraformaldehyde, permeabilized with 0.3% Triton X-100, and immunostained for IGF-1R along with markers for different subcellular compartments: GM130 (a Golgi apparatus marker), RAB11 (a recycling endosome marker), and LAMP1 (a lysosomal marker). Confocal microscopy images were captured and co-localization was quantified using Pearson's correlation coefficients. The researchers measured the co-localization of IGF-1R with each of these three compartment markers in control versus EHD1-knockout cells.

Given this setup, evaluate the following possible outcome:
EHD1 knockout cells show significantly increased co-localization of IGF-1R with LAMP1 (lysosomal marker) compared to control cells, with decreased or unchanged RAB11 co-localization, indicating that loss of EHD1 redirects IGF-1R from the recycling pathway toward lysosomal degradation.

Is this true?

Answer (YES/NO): NO